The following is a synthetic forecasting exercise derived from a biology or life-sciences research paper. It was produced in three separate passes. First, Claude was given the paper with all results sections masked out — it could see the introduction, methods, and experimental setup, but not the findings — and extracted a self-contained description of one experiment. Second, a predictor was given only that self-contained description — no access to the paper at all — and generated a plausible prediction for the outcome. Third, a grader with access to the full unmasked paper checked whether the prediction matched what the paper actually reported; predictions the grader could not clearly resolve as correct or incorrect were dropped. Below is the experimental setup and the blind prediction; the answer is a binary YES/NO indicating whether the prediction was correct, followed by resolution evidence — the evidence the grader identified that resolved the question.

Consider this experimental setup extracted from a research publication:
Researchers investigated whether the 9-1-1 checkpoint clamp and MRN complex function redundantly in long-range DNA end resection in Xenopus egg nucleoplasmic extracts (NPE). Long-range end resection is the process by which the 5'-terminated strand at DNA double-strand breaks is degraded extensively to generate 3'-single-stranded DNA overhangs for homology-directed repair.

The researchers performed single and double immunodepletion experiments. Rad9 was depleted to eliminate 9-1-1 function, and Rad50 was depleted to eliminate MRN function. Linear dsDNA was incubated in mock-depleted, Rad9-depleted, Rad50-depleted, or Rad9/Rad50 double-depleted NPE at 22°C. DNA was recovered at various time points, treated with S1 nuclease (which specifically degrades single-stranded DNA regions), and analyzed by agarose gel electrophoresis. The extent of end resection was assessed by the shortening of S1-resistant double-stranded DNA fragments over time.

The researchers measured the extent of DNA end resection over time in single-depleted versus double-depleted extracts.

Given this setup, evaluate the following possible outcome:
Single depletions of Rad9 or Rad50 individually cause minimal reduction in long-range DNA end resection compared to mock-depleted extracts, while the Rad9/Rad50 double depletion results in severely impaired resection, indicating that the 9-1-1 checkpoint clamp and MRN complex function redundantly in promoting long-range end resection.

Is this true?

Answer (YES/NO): YES